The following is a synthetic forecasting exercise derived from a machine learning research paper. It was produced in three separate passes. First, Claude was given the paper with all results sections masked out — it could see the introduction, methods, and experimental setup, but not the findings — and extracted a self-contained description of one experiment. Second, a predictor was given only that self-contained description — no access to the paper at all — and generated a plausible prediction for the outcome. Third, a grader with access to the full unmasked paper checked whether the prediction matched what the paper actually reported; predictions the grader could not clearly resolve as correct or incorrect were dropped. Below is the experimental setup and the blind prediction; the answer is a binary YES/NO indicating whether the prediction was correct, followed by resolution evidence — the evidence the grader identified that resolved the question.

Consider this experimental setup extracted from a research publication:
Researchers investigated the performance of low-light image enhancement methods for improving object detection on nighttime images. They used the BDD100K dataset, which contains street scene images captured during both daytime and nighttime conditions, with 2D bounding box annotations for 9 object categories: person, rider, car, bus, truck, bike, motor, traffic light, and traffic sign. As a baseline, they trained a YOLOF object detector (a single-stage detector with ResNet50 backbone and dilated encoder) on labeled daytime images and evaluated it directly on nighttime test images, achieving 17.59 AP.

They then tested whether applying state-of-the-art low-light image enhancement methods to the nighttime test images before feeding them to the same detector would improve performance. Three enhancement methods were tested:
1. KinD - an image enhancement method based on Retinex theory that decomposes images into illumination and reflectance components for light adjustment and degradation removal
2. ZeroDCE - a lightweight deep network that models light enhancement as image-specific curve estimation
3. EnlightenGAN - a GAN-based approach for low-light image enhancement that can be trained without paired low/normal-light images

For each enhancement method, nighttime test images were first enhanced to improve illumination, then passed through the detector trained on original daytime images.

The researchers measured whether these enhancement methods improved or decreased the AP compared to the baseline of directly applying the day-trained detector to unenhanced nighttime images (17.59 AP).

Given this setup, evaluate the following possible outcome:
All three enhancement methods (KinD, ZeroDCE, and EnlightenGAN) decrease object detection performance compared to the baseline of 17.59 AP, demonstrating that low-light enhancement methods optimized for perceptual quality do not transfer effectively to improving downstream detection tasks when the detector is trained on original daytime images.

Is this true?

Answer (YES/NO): YES